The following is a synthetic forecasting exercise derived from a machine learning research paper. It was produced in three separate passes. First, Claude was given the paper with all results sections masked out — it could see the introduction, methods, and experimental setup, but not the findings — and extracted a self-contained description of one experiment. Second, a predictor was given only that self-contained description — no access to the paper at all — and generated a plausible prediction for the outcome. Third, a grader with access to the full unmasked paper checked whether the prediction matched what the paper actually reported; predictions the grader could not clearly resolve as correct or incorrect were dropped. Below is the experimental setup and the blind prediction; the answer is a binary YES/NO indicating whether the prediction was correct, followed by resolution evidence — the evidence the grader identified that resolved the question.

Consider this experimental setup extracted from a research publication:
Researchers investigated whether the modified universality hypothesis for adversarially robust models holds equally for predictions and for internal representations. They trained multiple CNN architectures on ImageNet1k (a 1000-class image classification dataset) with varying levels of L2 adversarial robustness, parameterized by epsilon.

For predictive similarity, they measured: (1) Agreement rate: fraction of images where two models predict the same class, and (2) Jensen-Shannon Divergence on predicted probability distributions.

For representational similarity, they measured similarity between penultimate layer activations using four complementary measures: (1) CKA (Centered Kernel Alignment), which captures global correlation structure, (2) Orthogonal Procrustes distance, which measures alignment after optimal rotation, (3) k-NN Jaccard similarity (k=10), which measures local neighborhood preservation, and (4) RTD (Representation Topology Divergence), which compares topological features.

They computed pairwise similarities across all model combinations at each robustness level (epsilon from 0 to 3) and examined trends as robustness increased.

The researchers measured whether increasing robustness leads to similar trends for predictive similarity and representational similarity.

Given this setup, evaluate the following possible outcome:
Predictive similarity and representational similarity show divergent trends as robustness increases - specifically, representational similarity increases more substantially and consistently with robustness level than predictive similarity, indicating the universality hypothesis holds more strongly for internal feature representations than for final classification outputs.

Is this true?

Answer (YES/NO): YES